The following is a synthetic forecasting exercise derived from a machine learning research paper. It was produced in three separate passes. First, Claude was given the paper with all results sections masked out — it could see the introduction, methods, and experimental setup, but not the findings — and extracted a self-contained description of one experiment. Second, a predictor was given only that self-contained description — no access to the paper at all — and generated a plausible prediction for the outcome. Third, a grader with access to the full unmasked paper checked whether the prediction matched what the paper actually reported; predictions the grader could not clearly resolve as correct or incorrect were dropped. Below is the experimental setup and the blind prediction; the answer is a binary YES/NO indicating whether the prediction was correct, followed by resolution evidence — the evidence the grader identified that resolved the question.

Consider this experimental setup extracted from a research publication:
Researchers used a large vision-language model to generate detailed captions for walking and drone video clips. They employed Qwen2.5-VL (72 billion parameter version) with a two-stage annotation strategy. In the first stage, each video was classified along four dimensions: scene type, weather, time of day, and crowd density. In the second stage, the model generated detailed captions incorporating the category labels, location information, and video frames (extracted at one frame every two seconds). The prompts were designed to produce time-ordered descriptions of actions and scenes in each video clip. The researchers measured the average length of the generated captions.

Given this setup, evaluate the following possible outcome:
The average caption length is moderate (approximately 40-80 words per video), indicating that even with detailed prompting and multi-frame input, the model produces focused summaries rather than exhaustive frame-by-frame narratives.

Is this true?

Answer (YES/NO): NO